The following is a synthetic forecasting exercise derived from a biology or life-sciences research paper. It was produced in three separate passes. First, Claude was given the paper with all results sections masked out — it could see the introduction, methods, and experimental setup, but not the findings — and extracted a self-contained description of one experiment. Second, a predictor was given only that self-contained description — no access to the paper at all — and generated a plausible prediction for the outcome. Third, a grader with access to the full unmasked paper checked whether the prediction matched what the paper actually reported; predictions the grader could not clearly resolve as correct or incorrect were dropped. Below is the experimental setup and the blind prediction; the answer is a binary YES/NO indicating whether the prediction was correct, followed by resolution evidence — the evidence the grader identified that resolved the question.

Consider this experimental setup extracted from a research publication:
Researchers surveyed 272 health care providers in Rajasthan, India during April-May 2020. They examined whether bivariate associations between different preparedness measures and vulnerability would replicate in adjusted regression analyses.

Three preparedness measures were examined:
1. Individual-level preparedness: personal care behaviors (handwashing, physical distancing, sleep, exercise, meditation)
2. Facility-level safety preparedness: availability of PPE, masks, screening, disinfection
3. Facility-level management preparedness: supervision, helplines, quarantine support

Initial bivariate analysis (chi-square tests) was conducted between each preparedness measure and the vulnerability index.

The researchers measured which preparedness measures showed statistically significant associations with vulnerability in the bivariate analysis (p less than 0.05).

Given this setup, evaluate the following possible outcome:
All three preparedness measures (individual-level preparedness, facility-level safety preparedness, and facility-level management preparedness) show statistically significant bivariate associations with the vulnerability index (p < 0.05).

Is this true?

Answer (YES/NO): NO